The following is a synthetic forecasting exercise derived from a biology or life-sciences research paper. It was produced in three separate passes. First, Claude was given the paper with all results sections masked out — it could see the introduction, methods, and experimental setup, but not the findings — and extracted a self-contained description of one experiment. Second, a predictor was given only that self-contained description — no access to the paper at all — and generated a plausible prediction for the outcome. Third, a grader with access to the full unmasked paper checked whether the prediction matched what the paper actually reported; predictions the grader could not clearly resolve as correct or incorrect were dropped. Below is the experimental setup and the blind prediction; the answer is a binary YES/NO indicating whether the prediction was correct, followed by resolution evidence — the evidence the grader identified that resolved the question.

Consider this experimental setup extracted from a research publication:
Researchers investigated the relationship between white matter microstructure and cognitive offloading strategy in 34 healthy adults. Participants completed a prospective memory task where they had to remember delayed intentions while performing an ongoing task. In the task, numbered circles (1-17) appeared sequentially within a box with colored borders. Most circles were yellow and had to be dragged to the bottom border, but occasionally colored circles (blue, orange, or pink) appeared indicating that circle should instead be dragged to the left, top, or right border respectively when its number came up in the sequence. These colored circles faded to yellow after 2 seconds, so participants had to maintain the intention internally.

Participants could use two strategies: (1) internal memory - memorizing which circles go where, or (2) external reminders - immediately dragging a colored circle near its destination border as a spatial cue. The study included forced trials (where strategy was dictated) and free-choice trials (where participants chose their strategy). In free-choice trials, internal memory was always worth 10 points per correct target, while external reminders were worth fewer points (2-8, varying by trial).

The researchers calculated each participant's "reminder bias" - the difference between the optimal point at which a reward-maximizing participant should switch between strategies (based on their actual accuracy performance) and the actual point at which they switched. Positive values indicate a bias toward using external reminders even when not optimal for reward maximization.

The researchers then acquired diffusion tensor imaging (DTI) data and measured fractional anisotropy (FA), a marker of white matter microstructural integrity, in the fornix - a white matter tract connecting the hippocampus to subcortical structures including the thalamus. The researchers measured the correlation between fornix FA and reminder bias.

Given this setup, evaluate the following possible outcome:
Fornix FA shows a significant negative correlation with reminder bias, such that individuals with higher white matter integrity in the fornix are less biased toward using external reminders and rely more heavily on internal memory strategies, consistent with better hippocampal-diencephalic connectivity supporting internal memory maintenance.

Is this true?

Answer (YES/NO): NO